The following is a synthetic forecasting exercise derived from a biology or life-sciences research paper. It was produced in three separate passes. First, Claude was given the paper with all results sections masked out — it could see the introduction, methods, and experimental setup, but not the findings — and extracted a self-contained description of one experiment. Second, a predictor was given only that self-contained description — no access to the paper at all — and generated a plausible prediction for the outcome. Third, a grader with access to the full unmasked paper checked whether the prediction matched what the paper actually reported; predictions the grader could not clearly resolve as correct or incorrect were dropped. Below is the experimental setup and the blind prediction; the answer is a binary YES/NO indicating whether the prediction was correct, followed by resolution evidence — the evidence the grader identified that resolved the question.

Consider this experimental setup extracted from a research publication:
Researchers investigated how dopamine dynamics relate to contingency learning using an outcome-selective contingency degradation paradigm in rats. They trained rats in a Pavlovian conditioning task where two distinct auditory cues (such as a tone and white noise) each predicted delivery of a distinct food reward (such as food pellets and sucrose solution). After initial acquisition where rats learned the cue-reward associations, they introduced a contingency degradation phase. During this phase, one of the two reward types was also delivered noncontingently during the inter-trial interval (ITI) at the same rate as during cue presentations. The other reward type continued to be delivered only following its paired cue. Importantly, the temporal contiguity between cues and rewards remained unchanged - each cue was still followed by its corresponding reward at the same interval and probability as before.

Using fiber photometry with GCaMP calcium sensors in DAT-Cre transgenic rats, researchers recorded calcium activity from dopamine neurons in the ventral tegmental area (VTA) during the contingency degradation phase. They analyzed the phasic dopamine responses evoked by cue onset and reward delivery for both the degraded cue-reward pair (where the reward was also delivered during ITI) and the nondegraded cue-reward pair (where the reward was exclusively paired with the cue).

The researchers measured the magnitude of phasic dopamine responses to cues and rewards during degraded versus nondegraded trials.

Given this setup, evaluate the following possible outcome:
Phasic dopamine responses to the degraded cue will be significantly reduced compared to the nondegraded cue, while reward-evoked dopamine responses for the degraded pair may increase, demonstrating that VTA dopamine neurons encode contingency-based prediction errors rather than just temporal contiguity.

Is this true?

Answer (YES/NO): NO